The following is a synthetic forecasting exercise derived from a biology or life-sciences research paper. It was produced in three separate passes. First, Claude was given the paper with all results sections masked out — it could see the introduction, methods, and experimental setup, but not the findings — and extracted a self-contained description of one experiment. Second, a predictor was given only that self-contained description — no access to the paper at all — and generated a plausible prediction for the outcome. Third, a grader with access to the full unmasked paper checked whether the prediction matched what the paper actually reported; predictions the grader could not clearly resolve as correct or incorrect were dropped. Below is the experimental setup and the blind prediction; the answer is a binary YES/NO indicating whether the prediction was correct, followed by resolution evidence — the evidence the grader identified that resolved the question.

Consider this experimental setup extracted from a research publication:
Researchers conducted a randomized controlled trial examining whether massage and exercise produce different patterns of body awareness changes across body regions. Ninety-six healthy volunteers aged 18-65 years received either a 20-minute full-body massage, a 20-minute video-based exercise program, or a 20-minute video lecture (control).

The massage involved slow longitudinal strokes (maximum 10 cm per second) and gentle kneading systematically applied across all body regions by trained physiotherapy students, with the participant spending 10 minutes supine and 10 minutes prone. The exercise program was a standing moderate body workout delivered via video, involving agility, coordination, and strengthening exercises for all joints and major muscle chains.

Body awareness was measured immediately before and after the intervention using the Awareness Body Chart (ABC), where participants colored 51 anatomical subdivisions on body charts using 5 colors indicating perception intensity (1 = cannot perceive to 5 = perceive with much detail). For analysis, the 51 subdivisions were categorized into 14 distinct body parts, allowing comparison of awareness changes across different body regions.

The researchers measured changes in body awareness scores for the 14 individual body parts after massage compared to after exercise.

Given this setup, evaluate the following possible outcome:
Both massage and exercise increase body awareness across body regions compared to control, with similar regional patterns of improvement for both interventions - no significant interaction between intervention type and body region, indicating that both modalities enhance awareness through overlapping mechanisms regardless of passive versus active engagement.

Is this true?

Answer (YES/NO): NO